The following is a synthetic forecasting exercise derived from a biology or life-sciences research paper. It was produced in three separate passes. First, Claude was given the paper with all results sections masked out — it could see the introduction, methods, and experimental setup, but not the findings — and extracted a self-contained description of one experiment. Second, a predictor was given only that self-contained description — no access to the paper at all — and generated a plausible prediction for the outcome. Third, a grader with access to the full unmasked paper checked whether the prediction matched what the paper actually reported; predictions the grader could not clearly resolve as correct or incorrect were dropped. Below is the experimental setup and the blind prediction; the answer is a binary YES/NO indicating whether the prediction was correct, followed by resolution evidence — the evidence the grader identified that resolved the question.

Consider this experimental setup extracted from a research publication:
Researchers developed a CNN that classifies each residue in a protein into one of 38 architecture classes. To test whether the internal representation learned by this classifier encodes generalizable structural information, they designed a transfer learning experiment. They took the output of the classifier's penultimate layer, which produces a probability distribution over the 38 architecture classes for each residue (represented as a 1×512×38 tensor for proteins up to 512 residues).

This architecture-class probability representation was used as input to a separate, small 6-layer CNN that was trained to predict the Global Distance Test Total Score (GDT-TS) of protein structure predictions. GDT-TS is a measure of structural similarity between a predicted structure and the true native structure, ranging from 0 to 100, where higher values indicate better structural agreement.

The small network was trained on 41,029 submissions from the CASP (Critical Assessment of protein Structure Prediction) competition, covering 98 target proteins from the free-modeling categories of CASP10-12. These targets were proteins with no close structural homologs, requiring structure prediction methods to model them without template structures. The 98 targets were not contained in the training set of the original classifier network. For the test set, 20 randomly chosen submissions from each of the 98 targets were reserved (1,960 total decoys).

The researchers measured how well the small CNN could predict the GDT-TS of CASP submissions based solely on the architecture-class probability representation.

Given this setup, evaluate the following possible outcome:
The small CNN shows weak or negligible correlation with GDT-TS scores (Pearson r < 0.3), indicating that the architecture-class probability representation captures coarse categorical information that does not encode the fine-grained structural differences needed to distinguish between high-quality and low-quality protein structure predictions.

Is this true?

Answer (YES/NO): NO